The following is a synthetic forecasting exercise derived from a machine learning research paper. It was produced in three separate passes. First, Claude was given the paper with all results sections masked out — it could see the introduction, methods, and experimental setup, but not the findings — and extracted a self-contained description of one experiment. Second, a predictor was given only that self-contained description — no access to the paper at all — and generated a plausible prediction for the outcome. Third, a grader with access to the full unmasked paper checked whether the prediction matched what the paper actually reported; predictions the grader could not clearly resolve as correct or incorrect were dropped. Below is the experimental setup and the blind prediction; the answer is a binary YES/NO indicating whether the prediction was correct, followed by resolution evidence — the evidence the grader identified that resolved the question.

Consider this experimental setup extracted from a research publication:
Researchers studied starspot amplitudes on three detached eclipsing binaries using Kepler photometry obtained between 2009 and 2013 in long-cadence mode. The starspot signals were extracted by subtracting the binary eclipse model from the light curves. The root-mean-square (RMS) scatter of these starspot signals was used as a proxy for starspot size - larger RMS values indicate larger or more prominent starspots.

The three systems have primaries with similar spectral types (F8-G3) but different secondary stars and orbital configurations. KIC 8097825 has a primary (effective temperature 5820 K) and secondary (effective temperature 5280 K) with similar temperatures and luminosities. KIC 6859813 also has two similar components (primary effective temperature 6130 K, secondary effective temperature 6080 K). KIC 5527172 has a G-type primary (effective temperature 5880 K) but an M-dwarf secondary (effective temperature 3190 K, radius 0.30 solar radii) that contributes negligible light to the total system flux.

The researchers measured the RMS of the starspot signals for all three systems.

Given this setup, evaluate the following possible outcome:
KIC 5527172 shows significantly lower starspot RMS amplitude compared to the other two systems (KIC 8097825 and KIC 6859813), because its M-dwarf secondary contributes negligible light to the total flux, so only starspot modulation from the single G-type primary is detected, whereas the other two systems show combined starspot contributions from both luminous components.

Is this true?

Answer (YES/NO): NO